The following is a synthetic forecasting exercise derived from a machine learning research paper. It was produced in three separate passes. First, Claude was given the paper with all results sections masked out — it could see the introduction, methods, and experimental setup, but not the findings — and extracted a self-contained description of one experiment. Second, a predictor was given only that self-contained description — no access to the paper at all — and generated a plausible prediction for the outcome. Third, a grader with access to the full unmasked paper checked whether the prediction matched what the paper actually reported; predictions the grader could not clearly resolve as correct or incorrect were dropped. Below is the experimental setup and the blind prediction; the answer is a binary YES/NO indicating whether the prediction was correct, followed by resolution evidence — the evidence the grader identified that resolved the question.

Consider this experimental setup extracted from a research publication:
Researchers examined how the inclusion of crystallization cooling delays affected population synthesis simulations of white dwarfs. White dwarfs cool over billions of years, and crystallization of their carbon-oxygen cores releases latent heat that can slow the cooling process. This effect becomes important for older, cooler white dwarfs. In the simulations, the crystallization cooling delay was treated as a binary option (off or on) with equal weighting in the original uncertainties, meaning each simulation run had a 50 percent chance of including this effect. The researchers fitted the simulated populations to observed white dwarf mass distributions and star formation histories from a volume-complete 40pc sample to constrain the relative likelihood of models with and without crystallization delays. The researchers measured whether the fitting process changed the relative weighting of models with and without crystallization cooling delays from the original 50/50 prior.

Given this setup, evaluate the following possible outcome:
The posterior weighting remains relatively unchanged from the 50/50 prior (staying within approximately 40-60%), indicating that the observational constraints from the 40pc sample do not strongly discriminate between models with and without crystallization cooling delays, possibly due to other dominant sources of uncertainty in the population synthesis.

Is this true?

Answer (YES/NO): YES